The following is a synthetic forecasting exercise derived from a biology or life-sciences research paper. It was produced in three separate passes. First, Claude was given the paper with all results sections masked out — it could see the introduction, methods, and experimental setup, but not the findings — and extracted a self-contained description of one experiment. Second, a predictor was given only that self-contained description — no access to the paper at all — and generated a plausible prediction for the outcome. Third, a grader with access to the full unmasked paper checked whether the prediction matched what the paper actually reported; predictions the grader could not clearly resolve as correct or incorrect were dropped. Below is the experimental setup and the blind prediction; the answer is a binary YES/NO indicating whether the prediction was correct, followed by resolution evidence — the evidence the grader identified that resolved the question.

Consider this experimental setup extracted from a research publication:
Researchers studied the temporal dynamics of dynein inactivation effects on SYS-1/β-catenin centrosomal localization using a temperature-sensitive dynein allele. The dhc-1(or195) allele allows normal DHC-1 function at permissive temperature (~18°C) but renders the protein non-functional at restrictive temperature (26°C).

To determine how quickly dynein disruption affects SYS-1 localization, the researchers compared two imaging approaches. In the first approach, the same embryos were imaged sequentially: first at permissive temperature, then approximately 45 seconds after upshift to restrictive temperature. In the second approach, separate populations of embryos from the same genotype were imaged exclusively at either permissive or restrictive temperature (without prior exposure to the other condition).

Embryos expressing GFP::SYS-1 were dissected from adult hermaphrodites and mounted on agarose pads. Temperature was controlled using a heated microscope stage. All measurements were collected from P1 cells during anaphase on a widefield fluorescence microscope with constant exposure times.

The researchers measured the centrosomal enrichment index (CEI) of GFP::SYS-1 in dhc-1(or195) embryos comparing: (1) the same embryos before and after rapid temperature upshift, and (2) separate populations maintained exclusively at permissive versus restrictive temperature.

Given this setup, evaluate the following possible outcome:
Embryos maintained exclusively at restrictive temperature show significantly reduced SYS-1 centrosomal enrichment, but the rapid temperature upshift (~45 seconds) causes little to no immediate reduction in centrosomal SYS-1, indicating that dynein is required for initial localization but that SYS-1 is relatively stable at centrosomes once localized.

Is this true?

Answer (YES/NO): NO